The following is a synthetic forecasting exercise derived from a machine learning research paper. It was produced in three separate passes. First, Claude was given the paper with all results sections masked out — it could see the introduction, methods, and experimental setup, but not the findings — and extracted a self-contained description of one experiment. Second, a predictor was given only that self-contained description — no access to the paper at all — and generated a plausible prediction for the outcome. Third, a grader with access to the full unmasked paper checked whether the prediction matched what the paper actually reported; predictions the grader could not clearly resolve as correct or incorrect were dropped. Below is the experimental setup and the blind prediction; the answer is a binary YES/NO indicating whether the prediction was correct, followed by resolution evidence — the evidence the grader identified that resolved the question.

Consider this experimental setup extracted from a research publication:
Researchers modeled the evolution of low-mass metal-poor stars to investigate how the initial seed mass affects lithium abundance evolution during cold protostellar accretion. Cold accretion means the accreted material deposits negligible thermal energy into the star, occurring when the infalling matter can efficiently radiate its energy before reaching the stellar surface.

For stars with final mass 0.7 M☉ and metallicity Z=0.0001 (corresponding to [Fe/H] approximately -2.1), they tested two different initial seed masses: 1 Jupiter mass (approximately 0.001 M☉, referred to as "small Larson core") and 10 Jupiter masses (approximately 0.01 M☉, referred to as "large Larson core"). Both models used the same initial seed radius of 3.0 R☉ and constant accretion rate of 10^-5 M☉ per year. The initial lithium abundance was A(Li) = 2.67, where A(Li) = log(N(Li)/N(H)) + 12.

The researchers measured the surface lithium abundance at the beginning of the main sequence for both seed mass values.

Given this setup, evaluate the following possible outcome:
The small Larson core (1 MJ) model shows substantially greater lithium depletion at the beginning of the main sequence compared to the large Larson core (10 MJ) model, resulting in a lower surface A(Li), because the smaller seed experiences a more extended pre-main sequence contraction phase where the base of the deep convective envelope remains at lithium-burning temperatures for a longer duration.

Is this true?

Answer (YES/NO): YES